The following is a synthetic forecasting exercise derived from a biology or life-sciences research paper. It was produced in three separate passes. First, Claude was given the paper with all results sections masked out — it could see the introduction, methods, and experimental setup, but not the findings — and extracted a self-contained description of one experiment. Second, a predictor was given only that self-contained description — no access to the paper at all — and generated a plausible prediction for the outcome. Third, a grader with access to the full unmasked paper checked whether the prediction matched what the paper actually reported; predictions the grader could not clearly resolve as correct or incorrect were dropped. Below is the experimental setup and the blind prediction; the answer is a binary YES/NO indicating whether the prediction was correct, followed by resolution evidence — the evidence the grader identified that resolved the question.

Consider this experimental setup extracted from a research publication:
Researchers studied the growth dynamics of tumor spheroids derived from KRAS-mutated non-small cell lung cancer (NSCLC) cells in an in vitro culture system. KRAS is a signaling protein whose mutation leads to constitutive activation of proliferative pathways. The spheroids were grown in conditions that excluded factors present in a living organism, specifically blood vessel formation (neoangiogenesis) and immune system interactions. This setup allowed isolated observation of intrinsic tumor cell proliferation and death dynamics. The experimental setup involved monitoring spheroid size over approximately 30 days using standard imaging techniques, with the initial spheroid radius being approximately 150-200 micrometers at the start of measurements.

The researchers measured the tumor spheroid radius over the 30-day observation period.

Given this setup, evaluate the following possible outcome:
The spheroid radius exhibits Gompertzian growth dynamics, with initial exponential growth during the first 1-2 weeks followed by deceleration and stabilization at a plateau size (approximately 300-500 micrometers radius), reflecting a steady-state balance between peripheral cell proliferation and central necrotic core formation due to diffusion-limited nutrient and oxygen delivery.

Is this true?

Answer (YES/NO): NO